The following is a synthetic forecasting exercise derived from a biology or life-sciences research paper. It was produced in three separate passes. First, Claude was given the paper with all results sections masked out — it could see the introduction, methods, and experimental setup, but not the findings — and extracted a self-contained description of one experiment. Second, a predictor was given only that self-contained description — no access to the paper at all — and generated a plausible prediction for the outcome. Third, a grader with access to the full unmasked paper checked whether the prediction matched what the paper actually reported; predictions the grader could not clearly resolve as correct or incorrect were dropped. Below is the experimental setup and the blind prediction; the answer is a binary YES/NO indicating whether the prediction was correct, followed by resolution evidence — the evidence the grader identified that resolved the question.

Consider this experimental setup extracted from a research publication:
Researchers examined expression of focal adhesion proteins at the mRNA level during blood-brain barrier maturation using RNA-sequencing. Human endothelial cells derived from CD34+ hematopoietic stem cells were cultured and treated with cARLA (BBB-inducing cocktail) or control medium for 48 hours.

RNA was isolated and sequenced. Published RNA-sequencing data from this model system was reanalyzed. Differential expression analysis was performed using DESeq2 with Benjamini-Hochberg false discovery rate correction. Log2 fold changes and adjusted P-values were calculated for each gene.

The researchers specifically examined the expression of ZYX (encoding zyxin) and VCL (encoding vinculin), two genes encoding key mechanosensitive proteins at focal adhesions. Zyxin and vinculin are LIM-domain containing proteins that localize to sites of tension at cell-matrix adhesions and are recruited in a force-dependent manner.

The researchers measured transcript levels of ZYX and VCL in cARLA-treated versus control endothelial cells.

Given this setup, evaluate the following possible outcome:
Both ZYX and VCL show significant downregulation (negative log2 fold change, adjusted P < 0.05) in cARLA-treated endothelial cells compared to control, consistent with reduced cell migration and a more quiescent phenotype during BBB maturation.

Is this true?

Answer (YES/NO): YES